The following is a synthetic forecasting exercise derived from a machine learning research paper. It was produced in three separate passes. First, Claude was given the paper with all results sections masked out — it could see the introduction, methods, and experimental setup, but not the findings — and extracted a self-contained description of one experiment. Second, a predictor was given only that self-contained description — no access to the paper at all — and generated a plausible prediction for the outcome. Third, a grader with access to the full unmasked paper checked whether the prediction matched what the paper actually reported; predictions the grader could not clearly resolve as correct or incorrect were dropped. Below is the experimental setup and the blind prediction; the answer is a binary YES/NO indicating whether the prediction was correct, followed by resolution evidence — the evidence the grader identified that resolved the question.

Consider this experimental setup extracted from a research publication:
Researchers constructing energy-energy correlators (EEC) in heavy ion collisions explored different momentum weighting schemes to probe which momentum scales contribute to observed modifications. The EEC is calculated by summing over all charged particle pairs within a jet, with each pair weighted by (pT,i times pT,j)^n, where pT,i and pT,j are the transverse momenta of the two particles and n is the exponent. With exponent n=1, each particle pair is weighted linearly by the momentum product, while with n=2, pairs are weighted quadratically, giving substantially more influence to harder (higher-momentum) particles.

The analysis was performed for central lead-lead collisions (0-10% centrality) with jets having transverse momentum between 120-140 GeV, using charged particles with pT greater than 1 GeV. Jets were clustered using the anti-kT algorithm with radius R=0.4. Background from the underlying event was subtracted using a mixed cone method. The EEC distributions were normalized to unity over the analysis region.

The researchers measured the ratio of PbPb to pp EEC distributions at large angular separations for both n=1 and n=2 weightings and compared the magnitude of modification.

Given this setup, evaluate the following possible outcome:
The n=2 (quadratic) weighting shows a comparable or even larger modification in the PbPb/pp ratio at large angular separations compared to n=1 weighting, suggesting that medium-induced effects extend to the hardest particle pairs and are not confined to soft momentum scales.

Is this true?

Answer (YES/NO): NO